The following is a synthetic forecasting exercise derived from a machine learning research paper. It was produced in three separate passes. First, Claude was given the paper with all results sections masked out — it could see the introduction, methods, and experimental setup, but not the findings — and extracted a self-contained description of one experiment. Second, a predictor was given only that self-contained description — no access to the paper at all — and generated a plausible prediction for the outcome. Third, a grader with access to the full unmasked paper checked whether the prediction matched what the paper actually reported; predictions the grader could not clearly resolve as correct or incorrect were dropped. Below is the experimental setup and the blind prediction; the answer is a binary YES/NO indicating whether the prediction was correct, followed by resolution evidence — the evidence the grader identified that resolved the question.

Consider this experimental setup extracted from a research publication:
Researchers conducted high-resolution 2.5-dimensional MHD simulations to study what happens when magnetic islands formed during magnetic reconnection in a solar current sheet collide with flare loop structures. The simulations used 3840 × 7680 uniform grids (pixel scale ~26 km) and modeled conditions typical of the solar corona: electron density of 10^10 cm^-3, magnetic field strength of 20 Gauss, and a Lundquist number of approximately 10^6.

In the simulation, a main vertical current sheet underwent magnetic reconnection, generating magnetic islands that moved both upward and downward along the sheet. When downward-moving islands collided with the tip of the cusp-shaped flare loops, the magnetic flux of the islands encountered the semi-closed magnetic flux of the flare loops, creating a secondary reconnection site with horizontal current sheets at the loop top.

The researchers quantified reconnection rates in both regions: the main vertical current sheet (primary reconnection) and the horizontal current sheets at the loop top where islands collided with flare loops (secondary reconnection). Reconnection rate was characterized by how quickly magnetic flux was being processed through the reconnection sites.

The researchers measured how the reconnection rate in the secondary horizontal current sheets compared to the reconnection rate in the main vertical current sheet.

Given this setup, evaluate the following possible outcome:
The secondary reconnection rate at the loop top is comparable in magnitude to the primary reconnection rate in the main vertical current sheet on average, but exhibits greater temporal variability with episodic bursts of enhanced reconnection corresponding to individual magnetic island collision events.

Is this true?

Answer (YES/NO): NO